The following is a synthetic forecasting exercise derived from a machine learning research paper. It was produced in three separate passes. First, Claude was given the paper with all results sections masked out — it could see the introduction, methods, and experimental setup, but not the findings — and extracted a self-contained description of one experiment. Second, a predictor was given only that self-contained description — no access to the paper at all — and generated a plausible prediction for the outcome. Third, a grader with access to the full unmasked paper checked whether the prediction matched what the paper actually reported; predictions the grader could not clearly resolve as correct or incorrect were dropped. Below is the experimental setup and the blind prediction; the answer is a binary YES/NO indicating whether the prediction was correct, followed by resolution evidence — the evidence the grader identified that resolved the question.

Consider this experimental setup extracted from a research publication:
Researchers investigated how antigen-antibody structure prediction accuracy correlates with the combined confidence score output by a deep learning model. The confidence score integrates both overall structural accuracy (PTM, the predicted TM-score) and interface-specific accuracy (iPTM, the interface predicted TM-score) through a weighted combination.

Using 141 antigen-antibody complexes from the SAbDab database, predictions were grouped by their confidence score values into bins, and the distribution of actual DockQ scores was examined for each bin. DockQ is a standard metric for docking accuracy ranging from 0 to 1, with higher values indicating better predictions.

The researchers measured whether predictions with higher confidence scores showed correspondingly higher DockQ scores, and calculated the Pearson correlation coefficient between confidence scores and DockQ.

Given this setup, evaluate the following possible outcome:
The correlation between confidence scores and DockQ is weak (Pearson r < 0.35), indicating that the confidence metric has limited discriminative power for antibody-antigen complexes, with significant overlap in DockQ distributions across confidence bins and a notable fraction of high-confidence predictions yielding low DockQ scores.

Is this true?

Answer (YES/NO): NO